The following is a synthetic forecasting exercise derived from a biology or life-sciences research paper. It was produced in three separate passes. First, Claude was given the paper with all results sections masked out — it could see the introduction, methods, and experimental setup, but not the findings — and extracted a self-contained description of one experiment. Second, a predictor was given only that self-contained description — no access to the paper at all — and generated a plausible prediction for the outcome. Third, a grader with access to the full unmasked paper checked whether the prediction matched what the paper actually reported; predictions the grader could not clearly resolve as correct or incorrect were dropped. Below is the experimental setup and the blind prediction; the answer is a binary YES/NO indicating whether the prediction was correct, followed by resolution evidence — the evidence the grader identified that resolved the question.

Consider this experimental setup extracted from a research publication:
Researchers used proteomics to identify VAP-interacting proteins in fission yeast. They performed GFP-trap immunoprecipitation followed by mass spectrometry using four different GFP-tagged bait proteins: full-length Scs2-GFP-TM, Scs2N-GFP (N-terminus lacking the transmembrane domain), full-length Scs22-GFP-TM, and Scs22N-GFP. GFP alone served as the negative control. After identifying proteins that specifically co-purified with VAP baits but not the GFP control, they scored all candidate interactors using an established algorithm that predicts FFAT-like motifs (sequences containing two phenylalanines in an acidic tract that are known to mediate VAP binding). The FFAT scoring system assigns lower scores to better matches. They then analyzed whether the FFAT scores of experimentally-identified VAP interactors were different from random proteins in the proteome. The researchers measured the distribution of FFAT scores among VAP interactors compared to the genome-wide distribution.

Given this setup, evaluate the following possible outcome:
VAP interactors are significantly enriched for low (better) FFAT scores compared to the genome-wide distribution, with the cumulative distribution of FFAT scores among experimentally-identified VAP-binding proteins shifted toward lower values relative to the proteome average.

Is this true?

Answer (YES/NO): NO